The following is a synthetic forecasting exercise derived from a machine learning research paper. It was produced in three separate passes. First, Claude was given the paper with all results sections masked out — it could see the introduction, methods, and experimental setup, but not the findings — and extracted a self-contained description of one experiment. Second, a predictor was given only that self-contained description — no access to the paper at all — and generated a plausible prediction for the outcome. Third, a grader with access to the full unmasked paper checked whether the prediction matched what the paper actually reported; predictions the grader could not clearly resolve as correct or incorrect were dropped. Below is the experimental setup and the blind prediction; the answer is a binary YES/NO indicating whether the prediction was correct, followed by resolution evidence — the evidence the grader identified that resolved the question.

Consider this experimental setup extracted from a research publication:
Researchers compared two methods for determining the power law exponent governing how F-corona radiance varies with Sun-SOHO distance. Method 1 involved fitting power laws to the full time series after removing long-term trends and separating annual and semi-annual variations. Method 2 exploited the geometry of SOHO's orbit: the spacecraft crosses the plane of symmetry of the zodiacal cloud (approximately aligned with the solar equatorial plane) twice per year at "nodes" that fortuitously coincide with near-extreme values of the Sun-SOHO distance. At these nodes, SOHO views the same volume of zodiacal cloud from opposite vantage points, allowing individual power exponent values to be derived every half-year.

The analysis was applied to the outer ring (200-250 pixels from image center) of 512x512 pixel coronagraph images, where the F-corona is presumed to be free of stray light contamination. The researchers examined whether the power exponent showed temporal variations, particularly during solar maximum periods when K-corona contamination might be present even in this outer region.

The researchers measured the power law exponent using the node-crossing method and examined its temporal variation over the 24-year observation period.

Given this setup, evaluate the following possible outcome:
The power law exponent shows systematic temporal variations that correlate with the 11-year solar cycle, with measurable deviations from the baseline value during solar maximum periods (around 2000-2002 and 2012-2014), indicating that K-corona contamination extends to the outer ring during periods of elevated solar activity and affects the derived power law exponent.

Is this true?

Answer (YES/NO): YES